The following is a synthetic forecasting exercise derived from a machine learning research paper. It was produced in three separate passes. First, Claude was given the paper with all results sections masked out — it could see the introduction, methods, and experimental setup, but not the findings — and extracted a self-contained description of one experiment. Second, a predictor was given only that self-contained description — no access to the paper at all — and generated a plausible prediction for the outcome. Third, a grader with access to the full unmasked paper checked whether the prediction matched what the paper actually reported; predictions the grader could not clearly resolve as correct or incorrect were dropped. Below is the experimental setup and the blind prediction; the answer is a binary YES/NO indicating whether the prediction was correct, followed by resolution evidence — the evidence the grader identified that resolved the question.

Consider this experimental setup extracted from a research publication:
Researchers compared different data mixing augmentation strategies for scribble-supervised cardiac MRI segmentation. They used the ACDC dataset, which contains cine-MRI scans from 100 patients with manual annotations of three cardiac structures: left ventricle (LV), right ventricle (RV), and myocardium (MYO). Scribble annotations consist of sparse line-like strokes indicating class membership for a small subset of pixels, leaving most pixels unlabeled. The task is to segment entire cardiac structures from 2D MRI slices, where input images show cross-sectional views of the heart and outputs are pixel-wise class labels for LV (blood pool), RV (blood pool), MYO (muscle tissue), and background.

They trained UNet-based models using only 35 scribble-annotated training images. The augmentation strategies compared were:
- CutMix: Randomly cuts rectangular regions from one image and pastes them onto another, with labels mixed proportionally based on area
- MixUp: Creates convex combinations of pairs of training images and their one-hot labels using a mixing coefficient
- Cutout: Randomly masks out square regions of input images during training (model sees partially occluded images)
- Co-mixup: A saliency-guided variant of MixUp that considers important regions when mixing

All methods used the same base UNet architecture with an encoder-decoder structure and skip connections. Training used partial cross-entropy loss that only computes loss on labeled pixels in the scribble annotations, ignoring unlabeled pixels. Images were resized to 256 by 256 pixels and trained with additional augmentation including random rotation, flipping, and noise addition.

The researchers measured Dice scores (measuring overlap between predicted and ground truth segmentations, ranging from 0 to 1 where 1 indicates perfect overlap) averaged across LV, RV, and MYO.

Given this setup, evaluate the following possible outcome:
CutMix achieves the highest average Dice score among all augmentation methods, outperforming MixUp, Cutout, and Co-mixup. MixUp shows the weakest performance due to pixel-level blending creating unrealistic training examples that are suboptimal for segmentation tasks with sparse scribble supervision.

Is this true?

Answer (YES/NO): NO